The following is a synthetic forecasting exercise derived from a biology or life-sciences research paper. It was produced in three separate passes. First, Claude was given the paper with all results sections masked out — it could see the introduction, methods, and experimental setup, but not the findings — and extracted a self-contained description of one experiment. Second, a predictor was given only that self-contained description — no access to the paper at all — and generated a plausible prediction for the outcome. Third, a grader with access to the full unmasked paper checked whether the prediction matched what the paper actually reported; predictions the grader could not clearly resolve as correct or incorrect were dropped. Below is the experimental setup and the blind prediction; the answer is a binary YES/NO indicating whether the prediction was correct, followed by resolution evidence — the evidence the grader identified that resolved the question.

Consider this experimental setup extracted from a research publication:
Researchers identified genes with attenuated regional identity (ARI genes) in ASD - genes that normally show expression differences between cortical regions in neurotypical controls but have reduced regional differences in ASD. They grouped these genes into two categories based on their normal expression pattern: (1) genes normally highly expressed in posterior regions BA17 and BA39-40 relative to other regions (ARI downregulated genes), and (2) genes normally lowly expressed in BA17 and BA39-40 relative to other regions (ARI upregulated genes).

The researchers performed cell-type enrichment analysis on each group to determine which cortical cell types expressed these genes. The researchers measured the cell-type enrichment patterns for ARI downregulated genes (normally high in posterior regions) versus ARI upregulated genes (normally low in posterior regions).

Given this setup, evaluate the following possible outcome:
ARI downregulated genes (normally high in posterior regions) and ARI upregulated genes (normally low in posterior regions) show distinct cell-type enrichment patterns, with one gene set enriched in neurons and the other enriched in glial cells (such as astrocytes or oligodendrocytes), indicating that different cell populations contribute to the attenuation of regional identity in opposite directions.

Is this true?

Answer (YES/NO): YES